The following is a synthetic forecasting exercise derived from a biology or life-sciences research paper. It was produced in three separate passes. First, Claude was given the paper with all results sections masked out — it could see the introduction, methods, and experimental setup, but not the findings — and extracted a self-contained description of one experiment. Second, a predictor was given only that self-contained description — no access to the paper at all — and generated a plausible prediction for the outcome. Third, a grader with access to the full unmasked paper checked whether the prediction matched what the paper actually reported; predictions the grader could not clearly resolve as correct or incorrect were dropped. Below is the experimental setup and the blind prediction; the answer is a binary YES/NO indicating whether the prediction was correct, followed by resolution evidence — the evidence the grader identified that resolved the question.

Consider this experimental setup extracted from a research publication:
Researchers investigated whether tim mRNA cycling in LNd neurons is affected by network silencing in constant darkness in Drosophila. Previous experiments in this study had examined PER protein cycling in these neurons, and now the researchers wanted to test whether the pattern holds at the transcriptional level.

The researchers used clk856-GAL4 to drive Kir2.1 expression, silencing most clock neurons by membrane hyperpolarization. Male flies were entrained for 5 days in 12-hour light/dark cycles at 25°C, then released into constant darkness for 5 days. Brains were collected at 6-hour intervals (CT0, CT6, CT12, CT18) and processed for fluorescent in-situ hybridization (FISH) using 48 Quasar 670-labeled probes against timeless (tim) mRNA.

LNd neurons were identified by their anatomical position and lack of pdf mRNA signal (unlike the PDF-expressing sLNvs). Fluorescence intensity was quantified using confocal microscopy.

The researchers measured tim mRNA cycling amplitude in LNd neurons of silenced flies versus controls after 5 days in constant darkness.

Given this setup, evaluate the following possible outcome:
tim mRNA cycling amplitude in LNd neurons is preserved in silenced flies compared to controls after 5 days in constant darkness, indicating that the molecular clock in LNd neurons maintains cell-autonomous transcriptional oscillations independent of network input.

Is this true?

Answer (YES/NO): YES